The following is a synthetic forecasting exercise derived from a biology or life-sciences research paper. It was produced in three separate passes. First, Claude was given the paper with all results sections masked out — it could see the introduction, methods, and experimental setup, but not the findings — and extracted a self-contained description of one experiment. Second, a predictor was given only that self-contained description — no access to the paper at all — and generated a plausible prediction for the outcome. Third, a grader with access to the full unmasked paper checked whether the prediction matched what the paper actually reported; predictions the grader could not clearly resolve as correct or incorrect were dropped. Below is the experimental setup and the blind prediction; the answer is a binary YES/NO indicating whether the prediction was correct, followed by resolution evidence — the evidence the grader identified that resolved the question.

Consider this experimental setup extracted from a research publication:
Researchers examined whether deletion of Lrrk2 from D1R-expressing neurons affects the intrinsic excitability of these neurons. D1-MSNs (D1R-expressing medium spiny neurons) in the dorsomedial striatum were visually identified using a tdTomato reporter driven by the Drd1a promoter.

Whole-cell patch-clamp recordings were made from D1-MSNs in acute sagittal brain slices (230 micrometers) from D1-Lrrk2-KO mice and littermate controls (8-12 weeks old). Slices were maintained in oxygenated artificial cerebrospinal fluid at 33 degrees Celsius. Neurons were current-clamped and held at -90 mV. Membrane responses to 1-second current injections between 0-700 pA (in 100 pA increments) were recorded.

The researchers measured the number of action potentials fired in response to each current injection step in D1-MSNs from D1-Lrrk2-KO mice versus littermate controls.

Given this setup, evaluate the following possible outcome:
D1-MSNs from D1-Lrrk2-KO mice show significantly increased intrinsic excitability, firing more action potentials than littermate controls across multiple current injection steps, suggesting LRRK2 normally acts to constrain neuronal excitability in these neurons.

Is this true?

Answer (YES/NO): NO